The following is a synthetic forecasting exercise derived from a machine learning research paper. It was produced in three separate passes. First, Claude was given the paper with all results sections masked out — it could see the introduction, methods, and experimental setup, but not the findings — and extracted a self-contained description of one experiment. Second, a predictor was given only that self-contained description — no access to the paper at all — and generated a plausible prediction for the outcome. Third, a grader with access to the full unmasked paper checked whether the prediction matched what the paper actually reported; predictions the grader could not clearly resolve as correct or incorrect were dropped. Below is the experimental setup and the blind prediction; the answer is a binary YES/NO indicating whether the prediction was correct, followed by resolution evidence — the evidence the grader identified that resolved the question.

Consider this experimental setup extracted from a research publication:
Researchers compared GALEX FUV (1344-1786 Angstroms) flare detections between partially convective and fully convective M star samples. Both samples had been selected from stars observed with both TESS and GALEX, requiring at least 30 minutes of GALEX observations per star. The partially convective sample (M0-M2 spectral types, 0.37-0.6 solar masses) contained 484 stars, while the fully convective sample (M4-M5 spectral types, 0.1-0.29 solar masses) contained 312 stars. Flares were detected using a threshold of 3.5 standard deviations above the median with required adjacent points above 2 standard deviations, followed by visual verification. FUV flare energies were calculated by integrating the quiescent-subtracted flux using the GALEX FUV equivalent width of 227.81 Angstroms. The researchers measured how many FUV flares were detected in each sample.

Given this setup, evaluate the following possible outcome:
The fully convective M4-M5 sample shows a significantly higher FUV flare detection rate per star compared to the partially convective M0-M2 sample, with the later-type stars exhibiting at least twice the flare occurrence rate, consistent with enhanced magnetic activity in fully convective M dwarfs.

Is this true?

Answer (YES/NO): NO